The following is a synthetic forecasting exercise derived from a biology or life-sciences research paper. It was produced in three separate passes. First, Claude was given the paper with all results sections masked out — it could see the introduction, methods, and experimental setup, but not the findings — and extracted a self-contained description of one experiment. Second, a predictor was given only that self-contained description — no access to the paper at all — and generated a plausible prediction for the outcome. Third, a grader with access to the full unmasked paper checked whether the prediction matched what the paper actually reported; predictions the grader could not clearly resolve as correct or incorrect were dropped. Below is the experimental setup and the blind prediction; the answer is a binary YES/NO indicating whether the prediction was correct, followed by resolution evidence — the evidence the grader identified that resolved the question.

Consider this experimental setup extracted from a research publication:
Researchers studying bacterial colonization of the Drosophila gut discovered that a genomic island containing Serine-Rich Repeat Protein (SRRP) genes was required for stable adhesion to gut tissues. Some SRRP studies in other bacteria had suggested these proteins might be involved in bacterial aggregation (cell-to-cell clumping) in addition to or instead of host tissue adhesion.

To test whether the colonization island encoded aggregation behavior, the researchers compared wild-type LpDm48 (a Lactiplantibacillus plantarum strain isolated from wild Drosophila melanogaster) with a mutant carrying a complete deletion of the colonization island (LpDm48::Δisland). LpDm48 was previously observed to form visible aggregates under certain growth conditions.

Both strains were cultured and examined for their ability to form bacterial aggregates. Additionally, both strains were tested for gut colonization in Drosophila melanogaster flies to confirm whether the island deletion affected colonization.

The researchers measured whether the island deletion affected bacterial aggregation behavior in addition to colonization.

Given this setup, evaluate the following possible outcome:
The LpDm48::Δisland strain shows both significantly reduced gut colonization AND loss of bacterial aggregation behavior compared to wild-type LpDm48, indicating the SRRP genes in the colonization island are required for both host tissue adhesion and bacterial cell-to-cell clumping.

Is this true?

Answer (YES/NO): NO